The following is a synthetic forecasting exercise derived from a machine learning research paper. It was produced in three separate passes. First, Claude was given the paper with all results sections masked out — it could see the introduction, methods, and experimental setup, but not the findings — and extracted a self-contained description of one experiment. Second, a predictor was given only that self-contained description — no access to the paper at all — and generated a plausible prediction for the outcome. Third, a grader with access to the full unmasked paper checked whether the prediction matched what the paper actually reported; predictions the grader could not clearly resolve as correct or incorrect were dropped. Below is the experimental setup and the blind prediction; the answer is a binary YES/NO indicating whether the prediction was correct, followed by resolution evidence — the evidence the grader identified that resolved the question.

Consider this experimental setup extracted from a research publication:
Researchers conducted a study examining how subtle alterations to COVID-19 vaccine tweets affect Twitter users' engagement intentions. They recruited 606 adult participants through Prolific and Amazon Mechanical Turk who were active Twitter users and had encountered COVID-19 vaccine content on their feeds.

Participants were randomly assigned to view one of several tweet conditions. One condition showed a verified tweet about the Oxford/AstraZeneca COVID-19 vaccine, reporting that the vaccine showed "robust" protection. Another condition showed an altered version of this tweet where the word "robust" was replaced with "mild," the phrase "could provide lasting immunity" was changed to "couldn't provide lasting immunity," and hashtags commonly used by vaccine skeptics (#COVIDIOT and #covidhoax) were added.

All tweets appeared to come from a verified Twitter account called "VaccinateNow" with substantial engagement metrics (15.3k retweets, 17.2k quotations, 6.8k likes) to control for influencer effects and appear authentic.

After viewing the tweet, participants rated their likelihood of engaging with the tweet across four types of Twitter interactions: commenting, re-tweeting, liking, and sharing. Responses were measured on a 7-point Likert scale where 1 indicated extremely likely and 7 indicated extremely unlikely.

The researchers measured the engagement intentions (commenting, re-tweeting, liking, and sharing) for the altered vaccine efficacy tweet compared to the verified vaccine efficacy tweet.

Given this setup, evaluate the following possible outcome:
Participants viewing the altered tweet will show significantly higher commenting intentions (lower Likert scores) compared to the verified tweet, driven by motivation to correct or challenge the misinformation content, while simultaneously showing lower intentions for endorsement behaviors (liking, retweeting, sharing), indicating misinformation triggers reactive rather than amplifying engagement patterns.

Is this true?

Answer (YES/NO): NO